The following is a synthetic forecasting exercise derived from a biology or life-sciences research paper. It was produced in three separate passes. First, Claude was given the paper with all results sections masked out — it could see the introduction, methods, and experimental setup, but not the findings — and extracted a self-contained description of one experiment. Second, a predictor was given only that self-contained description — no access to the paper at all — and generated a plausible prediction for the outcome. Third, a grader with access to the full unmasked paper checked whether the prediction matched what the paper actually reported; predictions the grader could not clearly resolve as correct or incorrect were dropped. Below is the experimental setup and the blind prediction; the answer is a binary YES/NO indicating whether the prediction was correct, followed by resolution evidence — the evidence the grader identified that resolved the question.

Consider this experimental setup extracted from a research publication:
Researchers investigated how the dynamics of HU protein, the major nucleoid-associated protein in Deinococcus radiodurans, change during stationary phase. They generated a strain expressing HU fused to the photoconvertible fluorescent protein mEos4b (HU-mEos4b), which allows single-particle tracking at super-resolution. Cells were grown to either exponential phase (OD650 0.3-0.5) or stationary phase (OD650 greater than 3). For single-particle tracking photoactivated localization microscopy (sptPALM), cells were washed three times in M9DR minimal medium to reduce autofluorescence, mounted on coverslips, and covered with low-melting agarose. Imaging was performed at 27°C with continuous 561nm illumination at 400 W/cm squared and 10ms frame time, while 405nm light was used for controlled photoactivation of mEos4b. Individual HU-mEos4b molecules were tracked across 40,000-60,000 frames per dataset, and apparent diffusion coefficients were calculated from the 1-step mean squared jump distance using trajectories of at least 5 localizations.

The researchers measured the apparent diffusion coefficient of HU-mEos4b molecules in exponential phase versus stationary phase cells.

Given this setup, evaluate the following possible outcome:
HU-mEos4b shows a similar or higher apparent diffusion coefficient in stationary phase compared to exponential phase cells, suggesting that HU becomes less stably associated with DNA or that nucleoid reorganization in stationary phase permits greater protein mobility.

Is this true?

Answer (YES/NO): NO